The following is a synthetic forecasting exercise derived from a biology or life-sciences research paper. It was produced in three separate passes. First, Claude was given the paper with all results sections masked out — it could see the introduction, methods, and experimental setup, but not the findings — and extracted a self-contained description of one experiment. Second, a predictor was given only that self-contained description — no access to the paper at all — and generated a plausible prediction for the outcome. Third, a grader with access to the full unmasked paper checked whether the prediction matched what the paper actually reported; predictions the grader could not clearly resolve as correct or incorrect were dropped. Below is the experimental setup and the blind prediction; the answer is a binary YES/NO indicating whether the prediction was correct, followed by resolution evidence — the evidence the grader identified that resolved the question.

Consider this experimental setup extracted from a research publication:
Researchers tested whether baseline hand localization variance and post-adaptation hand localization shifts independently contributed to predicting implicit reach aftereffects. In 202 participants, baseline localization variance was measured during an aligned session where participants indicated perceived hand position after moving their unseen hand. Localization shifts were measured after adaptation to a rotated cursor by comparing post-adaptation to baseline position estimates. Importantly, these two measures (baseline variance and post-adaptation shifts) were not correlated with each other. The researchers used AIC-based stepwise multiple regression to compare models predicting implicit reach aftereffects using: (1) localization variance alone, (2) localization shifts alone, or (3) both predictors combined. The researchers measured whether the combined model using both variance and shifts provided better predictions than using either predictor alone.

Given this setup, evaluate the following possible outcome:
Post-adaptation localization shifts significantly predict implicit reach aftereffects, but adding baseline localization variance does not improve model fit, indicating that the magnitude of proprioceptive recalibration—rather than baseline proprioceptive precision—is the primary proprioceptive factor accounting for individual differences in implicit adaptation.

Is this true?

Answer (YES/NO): NO